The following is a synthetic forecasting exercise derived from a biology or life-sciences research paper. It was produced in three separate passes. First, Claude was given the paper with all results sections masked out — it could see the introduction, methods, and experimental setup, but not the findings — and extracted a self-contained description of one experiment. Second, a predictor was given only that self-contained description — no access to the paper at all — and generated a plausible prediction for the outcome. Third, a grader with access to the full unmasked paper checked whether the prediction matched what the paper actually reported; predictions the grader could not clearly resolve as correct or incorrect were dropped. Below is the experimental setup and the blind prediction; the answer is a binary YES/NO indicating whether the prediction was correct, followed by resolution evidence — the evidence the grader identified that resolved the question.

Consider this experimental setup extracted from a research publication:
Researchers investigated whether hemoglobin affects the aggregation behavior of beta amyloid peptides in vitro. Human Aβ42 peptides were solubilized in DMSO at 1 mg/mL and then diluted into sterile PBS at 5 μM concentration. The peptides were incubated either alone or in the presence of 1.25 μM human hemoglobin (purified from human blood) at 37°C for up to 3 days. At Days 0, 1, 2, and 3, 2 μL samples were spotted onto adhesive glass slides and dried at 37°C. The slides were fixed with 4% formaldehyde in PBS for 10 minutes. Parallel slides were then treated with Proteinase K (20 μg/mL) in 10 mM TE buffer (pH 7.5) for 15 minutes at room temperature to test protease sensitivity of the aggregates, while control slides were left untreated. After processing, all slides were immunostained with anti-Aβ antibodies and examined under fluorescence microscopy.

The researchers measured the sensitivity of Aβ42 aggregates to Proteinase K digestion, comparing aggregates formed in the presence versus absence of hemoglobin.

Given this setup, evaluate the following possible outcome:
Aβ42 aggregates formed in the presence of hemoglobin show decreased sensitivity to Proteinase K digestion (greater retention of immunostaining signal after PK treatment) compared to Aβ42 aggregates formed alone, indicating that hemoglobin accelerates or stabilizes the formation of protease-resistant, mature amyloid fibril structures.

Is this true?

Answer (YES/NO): NO